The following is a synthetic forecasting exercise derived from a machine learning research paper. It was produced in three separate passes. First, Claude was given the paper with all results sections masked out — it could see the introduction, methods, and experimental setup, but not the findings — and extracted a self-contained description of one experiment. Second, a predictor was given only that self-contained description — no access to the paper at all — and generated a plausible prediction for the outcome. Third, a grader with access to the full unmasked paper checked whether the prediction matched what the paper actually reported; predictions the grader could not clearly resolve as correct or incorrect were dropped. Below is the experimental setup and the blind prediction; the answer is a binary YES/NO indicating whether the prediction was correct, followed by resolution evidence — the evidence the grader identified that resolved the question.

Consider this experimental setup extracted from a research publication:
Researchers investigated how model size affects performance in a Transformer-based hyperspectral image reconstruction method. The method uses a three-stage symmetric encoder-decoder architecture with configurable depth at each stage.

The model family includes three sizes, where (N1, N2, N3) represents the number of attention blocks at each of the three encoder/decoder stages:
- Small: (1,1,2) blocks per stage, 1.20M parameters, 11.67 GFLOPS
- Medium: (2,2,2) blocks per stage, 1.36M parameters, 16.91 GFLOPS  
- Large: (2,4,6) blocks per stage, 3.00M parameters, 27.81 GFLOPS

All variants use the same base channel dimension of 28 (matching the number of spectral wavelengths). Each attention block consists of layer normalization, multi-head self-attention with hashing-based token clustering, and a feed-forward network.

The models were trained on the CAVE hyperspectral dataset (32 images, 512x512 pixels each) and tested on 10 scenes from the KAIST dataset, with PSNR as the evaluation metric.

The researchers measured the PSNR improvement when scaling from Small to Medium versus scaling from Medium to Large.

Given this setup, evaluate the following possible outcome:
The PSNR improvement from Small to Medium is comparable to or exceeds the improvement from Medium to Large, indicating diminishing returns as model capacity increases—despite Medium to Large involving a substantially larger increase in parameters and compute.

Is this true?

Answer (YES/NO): YES